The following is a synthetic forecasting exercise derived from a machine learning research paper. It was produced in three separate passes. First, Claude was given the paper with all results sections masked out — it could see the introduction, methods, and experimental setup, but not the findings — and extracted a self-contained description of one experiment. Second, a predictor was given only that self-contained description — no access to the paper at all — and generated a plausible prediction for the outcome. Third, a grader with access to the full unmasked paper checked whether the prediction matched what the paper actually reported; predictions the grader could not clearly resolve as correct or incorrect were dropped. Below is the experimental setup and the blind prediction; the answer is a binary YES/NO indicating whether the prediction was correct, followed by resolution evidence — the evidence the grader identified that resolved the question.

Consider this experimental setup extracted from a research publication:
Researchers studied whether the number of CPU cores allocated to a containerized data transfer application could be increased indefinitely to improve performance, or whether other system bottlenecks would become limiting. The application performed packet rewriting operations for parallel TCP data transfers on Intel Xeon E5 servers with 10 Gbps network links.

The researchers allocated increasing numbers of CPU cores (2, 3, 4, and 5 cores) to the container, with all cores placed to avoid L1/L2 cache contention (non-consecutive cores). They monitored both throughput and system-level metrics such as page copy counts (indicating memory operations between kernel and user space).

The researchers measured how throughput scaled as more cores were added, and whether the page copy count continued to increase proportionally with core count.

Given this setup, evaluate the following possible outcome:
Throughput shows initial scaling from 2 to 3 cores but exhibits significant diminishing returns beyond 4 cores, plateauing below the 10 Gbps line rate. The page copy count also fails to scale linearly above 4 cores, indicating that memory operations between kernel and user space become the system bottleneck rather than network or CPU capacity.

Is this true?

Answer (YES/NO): NO